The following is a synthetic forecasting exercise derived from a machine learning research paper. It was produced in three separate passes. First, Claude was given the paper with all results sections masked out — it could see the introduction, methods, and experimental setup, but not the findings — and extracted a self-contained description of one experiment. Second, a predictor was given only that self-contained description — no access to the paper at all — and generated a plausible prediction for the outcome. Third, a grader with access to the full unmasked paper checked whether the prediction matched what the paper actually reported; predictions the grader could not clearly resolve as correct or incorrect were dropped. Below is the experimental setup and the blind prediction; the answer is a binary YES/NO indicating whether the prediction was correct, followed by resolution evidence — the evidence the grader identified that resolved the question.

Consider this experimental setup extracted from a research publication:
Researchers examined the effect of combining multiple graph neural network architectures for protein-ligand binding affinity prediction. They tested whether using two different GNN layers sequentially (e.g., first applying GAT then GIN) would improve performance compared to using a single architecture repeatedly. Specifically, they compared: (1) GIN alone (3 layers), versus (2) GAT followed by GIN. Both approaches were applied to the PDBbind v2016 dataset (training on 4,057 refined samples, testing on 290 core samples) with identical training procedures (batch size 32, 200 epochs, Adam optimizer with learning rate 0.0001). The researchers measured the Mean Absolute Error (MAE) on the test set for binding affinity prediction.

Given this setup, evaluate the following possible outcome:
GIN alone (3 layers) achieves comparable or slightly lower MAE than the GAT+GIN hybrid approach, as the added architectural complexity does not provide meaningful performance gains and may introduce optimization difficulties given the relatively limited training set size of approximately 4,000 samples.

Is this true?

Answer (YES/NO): NO